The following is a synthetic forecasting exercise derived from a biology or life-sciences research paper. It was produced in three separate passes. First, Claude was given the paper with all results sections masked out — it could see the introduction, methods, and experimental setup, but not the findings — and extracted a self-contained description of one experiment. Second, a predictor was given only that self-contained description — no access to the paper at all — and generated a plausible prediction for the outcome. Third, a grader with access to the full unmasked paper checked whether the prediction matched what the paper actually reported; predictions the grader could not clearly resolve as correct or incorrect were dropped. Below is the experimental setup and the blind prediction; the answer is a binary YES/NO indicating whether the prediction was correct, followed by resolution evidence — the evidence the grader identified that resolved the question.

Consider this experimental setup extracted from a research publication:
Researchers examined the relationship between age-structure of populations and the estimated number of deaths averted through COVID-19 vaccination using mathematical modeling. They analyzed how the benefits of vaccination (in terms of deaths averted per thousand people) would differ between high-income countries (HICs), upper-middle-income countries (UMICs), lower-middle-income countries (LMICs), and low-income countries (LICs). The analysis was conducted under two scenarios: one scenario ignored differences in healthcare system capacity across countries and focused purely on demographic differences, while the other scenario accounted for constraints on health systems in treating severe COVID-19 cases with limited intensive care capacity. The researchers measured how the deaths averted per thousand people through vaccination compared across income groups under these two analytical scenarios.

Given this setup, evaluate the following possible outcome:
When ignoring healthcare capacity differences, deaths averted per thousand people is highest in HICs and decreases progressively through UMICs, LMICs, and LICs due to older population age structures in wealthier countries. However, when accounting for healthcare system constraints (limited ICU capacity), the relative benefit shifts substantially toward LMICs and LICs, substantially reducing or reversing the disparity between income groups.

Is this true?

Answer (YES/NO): YES